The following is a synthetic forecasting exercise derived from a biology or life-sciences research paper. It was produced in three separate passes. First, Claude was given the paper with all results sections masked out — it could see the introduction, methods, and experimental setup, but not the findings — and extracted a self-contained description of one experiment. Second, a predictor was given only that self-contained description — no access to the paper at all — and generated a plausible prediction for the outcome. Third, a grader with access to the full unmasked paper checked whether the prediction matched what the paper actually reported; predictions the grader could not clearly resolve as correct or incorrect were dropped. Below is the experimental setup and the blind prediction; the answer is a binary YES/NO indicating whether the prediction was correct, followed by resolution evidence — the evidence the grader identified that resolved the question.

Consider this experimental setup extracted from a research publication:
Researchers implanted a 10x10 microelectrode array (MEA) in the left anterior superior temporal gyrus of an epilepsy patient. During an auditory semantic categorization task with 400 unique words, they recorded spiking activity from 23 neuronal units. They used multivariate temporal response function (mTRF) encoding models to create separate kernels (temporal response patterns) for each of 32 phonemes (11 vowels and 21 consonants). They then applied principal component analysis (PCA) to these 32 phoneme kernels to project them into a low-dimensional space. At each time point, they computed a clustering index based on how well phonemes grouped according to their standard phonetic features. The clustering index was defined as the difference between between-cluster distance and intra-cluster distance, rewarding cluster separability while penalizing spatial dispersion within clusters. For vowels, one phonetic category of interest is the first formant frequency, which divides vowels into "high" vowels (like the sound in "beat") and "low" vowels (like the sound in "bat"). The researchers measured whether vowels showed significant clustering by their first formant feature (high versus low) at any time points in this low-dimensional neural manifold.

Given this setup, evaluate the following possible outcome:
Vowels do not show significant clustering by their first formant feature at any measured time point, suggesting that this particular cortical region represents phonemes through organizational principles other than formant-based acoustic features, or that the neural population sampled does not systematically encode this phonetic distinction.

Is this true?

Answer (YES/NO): NO